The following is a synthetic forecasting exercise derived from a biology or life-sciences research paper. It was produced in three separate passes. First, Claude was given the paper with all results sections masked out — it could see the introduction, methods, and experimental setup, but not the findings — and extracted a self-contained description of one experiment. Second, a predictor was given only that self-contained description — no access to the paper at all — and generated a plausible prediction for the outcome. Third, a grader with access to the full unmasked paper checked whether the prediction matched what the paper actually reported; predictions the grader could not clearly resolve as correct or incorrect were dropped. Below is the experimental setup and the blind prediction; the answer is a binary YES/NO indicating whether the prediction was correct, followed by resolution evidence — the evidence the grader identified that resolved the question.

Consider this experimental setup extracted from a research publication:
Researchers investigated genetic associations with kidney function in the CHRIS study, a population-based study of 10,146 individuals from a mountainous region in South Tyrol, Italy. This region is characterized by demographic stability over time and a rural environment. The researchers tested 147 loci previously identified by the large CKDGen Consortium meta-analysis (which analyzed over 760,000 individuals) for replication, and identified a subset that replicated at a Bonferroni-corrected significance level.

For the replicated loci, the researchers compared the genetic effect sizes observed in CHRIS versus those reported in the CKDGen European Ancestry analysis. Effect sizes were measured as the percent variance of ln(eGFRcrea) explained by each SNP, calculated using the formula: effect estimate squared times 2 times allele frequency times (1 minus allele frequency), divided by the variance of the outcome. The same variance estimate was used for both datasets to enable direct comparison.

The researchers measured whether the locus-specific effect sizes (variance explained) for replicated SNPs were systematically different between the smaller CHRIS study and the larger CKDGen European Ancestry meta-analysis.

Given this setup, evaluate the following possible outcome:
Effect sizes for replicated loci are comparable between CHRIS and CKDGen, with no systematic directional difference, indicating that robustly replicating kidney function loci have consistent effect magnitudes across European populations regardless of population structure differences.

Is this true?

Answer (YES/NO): NO